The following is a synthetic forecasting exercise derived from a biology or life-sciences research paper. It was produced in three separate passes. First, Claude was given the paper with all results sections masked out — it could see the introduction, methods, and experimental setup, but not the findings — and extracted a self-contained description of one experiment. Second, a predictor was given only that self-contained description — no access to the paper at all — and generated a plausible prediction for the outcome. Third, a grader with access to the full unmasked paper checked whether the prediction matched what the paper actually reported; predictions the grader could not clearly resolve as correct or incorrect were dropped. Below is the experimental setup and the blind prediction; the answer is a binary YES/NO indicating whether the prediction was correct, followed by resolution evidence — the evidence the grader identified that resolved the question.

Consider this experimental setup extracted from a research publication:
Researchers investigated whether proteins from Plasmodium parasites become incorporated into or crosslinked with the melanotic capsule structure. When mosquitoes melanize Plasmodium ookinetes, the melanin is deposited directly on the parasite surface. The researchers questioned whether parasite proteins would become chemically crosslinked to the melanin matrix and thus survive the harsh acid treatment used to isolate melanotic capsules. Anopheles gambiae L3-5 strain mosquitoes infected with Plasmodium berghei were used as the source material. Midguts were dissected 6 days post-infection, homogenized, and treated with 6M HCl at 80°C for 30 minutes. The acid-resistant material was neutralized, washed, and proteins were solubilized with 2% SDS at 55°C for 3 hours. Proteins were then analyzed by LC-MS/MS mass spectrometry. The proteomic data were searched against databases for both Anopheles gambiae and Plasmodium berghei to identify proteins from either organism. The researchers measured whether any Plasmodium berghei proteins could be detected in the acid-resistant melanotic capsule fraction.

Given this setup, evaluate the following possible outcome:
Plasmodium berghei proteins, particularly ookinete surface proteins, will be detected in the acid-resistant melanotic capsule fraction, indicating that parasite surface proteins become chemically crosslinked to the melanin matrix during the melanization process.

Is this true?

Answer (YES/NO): NO